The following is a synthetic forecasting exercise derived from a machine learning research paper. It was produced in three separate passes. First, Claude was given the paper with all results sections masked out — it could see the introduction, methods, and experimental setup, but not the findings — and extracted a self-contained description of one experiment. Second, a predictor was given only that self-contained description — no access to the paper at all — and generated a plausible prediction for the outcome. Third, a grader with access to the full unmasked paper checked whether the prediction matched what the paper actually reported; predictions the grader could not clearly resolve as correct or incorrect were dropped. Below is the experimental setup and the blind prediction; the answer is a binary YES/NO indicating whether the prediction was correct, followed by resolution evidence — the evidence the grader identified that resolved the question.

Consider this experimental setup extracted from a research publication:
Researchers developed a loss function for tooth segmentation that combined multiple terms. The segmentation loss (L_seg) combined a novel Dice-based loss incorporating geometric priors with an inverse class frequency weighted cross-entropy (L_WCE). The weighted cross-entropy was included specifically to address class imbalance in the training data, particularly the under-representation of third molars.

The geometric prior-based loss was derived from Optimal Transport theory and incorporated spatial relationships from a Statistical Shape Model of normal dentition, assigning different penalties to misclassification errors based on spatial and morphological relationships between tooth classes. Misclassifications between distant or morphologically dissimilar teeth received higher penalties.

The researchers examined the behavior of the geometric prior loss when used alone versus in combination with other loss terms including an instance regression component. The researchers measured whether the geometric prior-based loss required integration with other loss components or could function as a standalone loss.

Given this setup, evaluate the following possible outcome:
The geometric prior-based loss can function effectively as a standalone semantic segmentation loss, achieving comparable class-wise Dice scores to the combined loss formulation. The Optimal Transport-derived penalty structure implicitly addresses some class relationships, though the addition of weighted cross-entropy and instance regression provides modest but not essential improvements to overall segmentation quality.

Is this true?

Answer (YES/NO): NO